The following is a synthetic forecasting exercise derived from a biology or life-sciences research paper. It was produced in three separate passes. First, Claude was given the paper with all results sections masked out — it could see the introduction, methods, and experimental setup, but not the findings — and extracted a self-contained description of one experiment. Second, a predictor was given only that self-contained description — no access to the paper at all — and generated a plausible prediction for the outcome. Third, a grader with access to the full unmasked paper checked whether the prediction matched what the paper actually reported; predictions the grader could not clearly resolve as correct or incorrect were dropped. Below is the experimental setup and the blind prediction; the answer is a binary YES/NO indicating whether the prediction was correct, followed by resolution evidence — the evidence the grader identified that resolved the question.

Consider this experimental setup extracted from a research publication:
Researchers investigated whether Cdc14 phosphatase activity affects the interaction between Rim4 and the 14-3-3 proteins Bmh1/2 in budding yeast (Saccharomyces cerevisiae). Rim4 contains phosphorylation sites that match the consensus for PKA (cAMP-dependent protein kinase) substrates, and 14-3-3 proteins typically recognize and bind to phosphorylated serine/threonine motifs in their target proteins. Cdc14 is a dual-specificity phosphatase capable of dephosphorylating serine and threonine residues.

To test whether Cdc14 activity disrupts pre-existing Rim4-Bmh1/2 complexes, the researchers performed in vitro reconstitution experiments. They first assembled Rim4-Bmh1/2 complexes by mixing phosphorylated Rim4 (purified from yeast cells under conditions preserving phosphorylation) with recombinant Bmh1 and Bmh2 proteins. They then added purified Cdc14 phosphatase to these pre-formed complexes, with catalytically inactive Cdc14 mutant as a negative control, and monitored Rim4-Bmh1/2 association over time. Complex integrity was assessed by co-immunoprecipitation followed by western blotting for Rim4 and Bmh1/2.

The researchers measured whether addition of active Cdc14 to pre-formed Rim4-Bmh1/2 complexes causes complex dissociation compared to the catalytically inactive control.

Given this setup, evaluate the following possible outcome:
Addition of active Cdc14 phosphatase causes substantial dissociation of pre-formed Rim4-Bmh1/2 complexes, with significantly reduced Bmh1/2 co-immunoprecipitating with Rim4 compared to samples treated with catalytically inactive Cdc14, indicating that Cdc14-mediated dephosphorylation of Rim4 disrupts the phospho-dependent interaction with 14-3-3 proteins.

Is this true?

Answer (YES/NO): NO